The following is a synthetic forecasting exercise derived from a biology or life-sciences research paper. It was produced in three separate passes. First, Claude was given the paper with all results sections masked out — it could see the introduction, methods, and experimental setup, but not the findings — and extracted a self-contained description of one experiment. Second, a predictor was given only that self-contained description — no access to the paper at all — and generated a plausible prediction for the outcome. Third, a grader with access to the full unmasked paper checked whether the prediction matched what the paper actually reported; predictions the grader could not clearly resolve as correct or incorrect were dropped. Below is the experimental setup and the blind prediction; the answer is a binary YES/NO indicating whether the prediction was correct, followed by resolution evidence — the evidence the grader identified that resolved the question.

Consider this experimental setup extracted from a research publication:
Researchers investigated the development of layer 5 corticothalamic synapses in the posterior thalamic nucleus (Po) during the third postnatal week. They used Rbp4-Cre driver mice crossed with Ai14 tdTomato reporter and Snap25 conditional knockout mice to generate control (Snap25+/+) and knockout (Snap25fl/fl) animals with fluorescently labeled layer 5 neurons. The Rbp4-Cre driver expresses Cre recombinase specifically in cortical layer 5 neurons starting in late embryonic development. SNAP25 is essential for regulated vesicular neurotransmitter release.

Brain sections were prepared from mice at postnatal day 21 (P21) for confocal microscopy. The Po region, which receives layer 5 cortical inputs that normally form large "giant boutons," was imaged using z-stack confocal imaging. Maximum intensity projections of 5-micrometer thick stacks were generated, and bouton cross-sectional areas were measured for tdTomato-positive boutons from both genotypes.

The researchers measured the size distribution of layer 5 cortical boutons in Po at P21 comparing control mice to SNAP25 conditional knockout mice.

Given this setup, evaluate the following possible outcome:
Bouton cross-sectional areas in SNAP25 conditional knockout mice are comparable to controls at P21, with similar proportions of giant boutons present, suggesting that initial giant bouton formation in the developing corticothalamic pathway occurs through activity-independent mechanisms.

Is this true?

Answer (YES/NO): NO